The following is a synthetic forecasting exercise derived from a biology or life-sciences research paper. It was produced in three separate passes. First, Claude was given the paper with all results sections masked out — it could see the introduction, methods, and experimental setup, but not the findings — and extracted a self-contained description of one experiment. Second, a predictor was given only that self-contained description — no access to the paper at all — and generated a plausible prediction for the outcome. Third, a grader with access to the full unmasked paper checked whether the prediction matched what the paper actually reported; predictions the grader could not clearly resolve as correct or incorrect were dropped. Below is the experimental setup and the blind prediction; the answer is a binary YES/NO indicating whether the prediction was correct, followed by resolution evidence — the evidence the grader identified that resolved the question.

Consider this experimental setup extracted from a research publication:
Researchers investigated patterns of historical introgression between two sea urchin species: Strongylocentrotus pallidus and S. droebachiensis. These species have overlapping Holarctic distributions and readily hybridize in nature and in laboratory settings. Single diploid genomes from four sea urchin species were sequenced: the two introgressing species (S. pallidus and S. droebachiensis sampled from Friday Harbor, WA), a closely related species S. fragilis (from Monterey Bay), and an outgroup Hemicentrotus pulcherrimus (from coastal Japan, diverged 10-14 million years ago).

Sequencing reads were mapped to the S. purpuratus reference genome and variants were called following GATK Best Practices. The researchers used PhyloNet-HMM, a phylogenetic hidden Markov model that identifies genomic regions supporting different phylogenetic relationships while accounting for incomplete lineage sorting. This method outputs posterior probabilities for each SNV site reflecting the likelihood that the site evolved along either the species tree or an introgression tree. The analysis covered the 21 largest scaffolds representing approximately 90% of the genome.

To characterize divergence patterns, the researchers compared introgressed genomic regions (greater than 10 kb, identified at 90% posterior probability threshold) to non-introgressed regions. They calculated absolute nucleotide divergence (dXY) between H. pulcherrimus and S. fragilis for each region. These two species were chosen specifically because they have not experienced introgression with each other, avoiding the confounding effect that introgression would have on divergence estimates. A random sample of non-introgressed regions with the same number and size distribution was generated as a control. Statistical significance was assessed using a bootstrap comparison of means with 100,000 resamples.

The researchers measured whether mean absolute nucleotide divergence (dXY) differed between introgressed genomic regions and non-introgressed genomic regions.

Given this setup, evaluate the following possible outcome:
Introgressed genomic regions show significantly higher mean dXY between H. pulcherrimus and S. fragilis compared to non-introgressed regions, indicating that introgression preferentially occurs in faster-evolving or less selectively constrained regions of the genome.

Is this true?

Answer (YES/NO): NO